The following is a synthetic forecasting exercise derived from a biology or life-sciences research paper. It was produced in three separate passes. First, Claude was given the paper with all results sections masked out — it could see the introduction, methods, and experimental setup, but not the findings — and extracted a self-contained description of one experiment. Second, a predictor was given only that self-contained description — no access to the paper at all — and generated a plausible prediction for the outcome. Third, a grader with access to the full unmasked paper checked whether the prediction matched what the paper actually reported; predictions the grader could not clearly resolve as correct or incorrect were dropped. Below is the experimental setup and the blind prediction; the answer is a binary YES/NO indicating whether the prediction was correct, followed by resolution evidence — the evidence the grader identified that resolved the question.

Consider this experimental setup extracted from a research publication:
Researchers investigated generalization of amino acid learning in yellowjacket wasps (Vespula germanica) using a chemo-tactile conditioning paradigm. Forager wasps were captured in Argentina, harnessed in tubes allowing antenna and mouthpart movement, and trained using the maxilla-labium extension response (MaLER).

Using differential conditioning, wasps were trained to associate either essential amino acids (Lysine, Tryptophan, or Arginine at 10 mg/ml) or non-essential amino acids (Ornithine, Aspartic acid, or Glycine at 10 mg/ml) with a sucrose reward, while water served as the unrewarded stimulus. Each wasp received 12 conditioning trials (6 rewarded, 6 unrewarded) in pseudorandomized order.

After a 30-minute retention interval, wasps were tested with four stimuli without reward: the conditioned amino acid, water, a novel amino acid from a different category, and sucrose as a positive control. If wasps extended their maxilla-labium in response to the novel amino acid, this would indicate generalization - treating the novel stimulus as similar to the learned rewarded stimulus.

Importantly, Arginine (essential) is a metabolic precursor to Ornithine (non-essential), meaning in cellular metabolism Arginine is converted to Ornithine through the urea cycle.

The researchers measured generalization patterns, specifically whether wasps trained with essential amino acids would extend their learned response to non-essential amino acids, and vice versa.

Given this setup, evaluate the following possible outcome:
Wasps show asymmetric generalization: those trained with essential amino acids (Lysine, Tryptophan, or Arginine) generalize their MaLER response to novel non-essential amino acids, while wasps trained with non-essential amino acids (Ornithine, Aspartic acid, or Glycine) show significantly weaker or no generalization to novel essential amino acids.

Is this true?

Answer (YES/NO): NO